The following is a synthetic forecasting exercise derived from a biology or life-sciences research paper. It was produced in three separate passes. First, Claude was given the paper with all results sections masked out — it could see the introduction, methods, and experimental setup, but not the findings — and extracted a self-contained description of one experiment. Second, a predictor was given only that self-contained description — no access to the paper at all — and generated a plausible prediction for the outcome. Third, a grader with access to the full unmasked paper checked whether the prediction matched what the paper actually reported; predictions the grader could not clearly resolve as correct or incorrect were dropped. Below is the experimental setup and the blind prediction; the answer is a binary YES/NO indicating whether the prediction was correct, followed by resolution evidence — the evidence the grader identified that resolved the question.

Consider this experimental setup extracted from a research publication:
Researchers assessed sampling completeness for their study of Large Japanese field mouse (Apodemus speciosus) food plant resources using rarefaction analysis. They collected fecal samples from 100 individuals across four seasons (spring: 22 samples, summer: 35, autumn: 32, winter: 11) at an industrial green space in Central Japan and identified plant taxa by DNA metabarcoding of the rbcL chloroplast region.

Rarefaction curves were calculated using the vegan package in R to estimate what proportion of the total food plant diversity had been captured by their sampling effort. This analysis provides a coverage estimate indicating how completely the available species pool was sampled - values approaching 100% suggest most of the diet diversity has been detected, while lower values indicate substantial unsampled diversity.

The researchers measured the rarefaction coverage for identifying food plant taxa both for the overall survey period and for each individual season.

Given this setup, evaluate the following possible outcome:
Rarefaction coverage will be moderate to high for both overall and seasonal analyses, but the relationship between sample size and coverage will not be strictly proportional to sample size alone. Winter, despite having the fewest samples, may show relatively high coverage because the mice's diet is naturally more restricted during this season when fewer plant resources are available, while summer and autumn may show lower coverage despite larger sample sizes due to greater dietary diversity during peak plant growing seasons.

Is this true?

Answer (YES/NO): YES